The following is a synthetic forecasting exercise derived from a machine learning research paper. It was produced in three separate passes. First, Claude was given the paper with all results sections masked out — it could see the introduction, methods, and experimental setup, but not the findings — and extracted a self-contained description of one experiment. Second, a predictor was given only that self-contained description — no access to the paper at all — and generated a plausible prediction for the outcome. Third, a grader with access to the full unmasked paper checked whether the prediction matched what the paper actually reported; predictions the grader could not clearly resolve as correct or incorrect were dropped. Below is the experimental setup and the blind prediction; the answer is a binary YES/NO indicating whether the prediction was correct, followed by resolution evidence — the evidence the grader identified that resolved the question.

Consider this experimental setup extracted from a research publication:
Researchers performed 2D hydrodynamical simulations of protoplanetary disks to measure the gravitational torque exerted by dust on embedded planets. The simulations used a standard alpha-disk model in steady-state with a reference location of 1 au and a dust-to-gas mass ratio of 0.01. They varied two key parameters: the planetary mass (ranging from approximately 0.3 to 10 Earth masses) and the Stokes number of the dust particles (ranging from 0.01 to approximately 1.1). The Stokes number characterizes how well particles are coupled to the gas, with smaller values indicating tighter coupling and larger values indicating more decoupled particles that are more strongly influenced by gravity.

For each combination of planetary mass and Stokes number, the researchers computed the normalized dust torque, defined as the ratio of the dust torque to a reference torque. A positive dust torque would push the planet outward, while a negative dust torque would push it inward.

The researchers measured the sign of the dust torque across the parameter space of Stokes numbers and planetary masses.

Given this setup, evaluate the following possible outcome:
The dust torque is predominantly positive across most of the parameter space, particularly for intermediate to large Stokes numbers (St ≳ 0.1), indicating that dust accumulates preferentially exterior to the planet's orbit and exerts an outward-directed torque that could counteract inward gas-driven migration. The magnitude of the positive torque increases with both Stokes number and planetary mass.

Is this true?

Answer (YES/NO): NO